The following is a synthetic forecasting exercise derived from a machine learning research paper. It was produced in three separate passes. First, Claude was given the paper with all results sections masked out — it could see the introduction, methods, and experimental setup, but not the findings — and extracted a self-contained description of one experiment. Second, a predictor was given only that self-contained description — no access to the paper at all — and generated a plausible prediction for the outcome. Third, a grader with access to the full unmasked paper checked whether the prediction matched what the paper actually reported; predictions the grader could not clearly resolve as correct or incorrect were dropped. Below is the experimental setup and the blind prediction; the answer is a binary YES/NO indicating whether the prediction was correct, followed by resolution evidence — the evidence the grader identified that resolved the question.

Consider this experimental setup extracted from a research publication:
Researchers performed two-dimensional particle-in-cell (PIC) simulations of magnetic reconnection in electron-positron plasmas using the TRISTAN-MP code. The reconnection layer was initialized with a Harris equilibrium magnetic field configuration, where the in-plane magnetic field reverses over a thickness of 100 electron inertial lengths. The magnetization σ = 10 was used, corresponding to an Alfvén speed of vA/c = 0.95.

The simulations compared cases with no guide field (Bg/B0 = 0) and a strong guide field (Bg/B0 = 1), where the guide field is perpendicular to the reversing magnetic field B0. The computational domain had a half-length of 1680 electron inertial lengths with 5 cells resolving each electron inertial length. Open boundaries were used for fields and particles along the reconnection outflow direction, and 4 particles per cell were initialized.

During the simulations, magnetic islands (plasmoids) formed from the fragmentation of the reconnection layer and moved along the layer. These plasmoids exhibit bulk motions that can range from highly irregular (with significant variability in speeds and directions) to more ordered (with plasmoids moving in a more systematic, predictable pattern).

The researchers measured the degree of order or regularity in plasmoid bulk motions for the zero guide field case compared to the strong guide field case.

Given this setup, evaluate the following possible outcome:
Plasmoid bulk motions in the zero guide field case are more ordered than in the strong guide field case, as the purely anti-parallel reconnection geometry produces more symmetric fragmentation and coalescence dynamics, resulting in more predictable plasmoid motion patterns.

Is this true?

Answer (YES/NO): NO